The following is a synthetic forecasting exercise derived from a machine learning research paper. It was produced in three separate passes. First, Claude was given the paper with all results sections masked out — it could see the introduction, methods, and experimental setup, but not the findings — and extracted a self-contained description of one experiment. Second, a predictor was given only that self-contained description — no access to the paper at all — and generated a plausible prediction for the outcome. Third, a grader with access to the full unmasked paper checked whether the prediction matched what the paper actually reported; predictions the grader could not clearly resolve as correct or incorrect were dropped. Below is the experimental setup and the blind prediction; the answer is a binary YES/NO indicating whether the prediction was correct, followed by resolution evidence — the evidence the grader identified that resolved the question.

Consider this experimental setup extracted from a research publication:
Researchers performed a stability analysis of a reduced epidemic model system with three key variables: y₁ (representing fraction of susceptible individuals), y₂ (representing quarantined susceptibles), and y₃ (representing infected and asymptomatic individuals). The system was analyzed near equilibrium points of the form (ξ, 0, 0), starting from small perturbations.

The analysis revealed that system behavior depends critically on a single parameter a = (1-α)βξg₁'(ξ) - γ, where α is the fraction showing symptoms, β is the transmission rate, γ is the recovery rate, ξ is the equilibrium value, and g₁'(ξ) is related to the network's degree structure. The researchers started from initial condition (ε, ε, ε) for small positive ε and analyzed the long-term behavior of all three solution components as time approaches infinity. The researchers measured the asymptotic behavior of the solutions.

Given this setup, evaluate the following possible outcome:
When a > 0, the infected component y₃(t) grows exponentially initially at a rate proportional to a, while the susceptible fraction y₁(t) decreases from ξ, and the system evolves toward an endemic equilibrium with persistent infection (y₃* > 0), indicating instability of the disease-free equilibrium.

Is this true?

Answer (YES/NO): NO